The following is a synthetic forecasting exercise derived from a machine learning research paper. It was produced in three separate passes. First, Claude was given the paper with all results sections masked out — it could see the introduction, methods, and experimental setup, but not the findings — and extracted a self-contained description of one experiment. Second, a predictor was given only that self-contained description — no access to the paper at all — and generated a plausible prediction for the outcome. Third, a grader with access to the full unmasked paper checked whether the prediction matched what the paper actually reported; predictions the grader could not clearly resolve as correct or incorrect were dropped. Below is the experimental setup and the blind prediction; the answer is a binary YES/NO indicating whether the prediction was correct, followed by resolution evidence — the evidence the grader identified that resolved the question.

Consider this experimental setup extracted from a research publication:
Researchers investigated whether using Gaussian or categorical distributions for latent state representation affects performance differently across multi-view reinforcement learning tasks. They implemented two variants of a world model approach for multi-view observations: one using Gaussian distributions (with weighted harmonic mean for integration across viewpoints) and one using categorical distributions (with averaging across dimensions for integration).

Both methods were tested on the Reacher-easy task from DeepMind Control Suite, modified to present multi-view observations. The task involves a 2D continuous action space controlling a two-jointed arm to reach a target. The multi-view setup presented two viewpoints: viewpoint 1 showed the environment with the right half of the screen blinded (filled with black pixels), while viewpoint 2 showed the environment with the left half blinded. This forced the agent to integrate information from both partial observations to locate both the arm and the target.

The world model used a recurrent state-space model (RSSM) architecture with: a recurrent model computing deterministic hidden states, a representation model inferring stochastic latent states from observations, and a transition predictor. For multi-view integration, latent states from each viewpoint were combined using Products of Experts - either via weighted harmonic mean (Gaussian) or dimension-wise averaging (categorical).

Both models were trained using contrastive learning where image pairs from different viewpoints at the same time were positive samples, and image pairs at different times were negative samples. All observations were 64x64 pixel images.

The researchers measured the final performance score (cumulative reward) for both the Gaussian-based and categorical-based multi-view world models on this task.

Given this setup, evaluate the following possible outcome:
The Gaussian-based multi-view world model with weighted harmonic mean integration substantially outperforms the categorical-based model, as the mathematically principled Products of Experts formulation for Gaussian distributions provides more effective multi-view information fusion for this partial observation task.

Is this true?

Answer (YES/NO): NO